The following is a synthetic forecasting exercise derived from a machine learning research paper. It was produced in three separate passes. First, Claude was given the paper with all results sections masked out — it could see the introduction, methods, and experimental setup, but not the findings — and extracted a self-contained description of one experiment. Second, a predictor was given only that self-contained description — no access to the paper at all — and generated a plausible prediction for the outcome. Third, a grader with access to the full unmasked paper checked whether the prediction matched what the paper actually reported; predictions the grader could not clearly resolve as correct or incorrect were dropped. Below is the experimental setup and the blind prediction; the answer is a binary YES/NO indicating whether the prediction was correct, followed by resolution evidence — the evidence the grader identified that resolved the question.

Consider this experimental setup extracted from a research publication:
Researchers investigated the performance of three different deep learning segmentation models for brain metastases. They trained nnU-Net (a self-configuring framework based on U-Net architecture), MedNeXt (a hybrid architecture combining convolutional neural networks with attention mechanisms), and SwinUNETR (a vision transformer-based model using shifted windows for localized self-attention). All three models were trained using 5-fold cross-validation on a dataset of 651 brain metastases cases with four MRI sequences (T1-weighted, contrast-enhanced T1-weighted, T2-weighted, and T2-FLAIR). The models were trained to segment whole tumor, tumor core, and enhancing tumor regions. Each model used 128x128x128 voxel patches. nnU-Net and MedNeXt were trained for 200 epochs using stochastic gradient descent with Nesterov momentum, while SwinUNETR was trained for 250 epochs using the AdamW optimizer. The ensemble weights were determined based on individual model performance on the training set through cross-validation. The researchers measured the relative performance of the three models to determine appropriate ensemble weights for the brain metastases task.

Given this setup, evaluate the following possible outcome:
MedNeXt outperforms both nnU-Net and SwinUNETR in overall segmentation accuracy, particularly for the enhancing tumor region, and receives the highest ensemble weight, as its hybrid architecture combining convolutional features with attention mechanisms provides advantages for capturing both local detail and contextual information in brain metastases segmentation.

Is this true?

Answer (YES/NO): YES